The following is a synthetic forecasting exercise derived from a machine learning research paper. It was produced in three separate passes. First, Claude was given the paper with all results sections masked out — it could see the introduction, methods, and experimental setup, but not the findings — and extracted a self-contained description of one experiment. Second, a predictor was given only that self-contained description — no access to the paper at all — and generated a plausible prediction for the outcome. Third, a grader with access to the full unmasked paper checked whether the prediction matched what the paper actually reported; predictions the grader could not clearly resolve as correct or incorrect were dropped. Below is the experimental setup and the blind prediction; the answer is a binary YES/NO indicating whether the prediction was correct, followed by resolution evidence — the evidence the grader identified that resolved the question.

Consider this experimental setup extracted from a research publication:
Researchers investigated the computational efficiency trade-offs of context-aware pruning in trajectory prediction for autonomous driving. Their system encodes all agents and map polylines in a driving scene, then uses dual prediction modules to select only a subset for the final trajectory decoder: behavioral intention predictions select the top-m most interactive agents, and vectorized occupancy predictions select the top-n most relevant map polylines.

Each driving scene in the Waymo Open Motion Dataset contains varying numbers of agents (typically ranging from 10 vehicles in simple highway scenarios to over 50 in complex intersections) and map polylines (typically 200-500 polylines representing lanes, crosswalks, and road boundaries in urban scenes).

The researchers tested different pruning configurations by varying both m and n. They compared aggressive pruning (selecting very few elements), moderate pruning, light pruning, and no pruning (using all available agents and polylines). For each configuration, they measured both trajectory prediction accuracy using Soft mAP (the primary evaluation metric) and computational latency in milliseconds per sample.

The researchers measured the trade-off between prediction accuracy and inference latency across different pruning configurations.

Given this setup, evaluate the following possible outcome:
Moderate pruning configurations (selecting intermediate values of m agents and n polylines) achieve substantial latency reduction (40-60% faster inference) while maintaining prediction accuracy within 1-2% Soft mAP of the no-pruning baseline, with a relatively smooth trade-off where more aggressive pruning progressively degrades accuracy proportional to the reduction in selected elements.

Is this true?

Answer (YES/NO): NO